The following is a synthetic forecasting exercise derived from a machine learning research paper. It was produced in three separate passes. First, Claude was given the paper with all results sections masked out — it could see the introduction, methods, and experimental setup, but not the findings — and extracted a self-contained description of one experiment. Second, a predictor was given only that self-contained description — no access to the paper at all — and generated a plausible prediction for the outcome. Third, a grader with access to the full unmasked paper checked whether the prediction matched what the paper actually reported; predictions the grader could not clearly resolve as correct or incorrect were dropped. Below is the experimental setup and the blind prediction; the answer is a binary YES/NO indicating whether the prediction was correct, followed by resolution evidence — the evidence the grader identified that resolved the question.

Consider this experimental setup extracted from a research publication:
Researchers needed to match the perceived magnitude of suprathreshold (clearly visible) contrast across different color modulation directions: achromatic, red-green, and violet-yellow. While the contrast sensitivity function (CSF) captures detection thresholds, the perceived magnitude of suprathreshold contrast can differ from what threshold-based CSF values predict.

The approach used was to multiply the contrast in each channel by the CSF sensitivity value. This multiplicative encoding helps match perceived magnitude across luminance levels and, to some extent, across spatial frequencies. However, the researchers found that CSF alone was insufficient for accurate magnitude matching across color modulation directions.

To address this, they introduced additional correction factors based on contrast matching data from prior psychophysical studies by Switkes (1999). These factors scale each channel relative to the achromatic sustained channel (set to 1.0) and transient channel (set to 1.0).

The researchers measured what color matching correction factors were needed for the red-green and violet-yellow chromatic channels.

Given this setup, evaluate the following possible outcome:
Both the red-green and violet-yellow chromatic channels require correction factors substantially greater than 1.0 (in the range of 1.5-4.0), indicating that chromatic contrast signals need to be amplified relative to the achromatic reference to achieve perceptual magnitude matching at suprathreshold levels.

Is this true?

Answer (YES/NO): NO